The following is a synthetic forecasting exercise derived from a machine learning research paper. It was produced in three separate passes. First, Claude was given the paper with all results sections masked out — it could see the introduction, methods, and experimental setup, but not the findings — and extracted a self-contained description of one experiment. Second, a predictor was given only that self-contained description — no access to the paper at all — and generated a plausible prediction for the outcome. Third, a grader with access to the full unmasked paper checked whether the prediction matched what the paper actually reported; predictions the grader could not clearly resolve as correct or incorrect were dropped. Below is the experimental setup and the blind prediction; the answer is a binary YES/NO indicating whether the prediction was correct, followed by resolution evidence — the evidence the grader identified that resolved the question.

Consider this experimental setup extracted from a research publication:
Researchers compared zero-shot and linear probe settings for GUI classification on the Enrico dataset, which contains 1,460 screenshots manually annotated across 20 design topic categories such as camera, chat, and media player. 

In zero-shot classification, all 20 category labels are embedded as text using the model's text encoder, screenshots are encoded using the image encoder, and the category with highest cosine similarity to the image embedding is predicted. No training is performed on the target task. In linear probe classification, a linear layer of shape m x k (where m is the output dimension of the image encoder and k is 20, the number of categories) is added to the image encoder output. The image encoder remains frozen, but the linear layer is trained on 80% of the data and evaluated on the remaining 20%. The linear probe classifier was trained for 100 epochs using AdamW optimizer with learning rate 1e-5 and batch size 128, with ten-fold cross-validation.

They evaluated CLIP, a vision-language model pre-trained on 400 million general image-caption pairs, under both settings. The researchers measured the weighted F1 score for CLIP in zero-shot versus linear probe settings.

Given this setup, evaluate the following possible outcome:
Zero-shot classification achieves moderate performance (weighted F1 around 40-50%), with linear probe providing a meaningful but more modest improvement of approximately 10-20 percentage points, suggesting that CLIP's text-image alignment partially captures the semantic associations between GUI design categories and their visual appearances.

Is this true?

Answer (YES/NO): NO